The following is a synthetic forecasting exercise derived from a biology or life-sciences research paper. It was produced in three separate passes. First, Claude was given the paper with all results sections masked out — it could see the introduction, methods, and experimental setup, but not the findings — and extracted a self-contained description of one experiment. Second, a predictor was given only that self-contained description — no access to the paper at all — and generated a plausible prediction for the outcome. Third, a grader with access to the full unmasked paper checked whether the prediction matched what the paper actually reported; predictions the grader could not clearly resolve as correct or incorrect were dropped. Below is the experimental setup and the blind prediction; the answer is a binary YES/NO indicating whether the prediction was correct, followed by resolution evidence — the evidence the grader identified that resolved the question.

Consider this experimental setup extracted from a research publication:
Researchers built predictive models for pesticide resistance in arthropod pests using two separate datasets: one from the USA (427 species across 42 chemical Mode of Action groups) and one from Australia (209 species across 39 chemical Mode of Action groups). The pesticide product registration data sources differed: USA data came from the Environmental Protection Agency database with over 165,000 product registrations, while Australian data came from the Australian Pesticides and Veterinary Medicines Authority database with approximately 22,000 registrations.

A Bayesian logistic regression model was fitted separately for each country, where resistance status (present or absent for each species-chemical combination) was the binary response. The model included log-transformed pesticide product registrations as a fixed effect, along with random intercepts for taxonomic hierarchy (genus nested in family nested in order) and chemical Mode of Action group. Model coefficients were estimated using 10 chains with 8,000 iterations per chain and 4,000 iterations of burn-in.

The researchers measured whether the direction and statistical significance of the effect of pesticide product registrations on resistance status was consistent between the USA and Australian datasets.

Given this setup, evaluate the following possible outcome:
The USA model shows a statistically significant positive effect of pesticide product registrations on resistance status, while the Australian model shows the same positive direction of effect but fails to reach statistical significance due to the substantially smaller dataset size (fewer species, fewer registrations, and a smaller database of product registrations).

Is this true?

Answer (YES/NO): NO